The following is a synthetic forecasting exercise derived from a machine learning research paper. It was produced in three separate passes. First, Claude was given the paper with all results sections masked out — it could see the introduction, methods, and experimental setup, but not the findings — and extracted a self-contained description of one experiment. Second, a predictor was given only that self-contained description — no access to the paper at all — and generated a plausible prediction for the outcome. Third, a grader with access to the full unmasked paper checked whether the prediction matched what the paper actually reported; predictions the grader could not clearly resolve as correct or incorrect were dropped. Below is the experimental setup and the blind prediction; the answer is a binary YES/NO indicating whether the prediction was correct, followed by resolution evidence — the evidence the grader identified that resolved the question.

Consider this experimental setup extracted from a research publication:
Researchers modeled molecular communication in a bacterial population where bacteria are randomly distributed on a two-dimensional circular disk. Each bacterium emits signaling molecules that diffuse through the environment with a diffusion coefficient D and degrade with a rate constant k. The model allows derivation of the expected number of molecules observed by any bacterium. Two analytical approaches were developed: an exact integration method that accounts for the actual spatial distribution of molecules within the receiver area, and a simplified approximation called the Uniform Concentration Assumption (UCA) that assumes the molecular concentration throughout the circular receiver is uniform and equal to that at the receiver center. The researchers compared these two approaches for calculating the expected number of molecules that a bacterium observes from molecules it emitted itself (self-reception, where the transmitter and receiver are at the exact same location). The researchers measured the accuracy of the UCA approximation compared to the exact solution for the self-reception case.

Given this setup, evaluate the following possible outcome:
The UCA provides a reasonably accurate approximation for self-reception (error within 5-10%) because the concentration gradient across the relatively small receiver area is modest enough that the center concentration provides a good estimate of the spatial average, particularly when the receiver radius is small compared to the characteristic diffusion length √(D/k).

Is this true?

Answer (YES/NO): NO